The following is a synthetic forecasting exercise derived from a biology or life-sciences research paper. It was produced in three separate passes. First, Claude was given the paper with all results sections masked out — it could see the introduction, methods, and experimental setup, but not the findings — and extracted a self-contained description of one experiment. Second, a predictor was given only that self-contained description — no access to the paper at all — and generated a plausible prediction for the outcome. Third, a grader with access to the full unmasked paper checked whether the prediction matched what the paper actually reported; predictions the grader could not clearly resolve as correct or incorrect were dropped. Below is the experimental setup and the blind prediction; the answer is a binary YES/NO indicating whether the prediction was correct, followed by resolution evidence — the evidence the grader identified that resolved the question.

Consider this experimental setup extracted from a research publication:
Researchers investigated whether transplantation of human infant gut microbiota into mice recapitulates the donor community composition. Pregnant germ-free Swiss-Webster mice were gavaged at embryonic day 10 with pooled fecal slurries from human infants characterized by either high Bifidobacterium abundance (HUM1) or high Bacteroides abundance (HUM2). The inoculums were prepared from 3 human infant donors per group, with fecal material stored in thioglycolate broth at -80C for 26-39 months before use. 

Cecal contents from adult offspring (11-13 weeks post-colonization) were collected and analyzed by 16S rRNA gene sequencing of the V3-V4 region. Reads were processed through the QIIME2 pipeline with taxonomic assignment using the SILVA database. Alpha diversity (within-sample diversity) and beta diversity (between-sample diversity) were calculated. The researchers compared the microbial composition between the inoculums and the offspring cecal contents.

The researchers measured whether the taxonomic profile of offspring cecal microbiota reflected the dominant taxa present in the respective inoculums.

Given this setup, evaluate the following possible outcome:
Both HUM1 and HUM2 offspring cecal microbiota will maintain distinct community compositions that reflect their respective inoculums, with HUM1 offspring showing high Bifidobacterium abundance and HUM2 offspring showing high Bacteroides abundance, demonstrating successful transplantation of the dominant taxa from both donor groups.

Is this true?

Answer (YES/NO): NO